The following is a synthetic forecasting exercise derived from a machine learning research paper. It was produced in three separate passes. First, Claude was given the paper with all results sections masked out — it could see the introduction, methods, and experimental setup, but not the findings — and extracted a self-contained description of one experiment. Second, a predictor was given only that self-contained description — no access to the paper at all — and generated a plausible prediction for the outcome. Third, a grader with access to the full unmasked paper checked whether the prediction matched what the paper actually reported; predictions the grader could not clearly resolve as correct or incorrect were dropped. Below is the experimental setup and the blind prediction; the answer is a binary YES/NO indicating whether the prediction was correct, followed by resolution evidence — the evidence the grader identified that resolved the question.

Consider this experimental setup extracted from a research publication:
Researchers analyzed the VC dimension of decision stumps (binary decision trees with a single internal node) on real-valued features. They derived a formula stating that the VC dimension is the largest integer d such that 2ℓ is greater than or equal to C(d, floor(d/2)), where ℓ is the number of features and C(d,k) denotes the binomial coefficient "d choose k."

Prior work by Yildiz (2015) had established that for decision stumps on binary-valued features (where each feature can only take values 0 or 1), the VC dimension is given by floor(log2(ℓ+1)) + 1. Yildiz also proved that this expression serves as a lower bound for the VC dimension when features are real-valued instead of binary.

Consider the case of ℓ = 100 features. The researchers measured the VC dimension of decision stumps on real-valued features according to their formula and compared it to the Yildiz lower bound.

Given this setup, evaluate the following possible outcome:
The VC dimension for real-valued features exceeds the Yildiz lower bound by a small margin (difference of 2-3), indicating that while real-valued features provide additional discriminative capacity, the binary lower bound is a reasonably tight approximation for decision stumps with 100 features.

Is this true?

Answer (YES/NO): YES